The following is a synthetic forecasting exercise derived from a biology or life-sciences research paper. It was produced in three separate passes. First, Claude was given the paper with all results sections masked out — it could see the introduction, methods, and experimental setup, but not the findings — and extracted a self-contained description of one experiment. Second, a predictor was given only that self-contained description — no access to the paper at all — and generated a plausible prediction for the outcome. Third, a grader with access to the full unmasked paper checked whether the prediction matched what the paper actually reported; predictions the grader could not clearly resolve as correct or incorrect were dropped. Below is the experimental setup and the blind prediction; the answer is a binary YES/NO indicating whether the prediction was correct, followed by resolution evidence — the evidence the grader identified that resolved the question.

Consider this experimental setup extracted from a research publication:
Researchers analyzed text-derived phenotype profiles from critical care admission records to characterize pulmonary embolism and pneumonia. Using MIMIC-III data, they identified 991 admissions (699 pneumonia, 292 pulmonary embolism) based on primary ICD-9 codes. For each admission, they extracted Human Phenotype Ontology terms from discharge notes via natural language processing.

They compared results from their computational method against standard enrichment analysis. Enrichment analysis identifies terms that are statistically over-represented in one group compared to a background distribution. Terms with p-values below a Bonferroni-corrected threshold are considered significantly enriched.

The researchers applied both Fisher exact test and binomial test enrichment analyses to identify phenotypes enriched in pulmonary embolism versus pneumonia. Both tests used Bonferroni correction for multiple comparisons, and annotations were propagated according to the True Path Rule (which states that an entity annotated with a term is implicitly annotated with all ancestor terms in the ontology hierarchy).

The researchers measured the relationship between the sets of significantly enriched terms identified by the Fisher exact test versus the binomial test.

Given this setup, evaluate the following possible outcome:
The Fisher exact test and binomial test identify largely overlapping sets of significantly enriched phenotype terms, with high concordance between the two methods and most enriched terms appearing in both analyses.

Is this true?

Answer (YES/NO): NO